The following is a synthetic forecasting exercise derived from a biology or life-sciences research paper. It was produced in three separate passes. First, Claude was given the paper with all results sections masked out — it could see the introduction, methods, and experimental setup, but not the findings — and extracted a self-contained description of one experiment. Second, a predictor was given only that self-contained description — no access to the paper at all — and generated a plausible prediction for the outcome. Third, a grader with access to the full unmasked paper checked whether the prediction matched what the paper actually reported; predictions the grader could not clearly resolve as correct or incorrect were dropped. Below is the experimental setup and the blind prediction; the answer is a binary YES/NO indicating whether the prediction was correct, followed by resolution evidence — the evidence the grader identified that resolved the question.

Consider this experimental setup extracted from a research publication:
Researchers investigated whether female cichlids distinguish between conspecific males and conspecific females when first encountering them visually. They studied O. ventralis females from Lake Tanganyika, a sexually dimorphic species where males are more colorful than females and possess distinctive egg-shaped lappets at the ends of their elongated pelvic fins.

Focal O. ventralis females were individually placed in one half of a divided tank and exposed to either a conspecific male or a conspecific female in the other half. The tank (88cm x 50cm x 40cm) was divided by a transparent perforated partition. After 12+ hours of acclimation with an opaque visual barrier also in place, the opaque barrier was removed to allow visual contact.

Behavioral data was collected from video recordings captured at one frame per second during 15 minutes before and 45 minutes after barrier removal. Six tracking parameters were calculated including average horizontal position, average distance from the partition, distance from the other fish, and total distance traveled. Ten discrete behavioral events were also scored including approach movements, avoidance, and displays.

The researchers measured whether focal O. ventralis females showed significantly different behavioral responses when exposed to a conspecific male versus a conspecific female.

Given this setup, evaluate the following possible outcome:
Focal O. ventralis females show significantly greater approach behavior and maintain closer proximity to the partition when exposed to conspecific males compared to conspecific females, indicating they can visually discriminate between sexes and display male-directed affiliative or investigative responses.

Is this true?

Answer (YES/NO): NO